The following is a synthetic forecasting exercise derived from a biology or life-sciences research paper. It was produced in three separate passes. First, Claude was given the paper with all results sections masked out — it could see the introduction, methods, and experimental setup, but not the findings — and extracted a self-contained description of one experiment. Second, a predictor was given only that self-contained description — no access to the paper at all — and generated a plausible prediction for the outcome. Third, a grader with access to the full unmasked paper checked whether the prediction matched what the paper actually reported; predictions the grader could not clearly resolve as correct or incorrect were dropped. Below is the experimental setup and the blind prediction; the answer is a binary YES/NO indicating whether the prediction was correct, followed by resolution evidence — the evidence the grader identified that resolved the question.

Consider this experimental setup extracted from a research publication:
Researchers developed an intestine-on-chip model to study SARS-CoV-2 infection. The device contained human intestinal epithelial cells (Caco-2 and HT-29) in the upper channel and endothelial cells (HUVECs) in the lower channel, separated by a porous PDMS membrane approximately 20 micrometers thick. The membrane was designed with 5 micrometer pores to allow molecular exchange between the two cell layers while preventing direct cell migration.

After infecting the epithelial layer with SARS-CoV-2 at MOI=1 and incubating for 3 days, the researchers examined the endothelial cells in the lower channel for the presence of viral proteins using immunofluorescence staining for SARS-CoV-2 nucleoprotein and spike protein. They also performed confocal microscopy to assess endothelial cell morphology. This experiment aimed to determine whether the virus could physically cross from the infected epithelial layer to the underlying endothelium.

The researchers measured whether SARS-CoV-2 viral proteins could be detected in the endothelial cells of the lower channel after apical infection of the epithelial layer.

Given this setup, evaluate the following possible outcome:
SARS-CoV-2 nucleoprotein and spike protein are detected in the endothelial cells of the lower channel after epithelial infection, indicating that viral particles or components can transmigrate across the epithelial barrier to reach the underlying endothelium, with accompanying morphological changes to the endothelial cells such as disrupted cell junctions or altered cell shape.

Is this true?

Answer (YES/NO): NO